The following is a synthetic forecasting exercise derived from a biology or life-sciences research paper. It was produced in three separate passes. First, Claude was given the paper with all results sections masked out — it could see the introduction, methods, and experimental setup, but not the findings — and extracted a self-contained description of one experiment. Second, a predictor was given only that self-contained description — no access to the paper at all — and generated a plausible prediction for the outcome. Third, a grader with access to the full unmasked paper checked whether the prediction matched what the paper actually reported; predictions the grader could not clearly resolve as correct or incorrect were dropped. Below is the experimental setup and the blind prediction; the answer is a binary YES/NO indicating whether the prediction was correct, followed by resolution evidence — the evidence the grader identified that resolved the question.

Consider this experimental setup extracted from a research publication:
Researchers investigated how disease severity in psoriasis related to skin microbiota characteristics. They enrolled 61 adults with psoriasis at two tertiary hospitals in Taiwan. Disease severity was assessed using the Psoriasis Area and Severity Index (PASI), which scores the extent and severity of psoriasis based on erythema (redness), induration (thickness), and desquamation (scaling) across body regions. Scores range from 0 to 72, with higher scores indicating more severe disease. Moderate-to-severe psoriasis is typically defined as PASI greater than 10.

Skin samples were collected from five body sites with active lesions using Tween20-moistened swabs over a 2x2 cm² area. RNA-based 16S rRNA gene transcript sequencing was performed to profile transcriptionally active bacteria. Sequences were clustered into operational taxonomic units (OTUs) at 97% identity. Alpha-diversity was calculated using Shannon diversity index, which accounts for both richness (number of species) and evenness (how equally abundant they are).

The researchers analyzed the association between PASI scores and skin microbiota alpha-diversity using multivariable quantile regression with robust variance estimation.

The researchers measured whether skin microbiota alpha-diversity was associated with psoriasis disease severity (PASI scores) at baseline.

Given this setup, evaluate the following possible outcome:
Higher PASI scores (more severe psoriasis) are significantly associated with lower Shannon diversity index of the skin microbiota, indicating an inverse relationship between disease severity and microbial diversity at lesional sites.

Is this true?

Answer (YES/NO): NO